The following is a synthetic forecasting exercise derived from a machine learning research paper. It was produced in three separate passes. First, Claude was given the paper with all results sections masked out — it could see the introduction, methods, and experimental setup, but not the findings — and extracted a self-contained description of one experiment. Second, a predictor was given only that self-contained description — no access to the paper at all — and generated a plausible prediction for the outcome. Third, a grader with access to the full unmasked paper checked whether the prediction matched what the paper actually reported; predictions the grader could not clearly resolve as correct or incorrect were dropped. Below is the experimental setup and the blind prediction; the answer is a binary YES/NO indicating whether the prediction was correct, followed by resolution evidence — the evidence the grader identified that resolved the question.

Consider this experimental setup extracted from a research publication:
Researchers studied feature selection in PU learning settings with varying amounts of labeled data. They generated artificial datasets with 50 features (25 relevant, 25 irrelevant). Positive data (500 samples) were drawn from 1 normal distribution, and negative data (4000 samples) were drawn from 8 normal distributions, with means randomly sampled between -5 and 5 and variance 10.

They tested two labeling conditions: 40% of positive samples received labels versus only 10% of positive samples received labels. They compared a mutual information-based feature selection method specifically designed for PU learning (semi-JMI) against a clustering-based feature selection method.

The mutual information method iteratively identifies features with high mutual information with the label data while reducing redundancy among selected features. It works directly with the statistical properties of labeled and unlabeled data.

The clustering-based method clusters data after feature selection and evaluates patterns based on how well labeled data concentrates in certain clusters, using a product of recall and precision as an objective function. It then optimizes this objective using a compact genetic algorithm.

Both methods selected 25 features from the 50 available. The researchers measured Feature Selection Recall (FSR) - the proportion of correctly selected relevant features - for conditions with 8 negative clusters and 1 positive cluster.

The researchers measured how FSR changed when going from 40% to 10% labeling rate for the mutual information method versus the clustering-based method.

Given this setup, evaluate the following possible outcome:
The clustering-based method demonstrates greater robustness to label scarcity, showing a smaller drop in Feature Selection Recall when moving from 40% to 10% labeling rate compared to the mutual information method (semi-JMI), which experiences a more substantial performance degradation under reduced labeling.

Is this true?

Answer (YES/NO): YES